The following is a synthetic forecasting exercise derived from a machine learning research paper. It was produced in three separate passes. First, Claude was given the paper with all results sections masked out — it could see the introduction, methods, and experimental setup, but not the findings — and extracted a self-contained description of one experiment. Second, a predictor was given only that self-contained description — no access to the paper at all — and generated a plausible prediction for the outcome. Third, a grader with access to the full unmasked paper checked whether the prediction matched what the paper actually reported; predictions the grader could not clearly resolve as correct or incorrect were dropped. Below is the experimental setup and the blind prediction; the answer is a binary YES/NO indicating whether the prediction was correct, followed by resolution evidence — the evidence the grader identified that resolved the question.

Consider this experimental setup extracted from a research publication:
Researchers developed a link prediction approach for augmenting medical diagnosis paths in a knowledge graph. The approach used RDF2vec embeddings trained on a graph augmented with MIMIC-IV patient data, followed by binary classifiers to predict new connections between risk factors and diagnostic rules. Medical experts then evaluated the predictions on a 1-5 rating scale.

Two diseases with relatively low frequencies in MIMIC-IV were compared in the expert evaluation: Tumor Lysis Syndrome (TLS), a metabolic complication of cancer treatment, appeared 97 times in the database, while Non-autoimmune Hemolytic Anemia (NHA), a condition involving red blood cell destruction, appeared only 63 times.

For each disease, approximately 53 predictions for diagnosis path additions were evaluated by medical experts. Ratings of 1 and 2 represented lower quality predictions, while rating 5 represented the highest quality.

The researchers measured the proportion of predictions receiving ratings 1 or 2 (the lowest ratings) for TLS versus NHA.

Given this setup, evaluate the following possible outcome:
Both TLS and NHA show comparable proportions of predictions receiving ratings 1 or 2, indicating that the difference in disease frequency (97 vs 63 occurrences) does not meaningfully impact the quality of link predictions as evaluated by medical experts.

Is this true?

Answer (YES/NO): NO